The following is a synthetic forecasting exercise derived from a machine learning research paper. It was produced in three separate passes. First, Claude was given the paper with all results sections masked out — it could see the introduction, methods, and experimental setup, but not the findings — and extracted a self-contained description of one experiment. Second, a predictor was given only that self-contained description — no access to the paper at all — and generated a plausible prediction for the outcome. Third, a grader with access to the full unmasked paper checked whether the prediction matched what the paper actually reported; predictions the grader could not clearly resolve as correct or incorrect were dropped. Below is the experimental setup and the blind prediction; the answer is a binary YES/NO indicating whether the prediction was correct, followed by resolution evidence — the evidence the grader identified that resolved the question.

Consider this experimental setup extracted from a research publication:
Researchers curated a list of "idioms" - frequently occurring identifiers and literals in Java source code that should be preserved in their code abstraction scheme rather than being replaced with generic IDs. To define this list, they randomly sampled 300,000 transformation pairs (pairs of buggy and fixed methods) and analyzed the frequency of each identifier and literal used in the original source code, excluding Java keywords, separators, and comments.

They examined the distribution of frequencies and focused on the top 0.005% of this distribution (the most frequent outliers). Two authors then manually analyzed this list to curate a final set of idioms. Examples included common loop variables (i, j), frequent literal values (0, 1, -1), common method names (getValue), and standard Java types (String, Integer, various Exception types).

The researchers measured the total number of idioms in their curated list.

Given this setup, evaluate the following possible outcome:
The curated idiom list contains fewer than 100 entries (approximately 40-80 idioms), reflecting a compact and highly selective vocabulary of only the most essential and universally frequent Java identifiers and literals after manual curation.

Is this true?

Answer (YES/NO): NO